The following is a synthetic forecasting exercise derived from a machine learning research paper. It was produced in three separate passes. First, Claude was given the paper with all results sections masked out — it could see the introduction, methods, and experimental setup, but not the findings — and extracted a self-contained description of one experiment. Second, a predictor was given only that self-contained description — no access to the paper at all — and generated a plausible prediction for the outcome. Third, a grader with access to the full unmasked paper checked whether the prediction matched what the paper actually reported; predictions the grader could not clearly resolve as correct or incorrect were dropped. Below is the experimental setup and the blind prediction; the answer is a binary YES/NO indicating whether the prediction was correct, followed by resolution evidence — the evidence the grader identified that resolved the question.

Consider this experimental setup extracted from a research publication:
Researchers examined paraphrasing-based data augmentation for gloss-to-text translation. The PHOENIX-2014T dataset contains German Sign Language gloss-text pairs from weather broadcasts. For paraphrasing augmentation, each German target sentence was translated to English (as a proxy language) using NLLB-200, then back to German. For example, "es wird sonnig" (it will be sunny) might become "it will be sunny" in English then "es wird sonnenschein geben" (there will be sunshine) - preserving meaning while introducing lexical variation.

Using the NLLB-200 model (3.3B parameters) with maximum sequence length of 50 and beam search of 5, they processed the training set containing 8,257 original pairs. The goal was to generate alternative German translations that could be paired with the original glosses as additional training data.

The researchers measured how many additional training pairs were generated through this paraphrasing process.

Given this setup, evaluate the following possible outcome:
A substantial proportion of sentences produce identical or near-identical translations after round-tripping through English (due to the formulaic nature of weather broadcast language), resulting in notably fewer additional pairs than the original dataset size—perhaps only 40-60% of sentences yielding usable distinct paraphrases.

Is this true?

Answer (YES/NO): NO